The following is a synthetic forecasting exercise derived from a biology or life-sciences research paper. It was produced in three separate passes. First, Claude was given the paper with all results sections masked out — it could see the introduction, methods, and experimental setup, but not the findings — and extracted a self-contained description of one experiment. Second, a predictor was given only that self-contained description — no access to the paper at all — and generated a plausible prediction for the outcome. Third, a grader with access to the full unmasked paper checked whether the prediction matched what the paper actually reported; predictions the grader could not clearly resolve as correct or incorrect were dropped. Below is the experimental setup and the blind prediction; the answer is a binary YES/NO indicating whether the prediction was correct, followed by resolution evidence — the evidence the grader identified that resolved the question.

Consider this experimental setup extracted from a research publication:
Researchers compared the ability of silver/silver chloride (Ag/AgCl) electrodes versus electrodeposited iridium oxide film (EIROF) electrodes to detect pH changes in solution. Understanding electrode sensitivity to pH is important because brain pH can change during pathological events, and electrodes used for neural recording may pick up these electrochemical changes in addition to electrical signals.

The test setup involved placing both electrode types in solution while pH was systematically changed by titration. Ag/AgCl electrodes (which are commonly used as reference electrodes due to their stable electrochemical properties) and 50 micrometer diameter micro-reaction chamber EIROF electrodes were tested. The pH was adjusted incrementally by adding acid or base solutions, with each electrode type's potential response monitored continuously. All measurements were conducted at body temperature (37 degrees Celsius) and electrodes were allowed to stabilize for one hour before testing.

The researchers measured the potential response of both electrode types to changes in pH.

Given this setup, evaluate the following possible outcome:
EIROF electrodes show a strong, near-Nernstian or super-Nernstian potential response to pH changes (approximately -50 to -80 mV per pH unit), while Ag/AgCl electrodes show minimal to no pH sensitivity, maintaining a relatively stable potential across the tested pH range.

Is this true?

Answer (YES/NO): YES